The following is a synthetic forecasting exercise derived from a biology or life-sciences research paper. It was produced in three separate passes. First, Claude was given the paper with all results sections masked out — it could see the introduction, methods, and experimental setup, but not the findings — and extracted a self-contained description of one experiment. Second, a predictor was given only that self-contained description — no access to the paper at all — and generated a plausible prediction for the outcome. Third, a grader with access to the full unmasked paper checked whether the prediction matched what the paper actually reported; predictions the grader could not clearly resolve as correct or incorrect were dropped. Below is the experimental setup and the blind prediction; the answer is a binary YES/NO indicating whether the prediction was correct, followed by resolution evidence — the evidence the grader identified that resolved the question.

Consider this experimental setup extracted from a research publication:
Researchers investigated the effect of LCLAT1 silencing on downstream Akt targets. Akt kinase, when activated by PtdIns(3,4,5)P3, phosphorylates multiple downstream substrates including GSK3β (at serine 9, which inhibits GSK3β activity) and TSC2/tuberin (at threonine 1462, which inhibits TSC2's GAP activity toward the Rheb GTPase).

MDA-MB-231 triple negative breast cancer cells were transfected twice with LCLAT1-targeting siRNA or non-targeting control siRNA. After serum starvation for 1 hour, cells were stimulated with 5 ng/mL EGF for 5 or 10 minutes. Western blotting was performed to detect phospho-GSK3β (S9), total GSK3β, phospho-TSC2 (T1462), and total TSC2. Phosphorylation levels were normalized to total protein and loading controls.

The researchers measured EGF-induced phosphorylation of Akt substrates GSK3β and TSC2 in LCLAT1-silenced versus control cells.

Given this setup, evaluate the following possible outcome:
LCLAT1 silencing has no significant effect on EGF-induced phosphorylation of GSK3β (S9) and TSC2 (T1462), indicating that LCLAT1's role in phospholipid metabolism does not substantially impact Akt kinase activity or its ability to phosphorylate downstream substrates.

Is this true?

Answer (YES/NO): NO